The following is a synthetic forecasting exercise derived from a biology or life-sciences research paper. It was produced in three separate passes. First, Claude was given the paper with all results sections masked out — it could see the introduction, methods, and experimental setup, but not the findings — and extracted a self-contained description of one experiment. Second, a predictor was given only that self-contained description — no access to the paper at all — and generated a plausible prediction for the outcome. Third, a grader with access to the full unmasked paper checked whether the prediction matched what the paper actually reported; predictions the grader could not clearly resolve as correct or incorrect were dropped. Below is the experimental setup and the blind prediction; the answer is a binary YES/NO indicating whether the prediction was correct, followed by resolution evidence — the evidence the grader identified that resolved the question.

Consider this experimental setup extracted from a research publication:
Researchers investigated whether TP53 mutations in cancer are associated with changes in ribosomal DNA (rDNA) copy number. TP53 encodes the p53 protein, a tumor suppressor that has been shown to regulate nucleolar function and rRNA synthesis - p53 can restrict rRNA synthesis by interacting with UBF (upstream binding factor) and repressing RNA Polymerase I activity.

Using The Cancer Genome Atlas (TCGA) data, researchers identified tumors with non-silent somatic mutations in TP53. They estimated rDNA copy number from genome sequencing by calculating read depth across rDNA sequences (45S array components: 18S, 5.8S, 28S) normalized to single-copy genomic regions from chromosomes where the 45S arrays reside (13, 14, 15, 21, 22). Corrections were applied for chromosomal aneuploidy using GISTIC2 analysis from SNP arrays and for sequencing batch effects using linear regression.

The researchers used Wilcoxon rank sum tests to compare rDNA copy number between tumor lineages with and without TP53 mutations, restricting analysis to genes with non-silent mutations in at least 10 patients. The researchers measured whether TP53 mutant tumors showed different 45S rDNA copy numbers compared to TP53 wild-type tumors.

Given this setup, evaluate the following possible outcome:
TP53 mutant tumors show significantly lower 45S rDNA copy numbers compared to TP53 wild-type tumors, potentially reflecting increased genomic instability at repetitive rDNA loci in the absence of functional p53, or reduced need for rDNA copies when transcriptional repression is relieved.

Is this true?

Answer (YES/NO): YES